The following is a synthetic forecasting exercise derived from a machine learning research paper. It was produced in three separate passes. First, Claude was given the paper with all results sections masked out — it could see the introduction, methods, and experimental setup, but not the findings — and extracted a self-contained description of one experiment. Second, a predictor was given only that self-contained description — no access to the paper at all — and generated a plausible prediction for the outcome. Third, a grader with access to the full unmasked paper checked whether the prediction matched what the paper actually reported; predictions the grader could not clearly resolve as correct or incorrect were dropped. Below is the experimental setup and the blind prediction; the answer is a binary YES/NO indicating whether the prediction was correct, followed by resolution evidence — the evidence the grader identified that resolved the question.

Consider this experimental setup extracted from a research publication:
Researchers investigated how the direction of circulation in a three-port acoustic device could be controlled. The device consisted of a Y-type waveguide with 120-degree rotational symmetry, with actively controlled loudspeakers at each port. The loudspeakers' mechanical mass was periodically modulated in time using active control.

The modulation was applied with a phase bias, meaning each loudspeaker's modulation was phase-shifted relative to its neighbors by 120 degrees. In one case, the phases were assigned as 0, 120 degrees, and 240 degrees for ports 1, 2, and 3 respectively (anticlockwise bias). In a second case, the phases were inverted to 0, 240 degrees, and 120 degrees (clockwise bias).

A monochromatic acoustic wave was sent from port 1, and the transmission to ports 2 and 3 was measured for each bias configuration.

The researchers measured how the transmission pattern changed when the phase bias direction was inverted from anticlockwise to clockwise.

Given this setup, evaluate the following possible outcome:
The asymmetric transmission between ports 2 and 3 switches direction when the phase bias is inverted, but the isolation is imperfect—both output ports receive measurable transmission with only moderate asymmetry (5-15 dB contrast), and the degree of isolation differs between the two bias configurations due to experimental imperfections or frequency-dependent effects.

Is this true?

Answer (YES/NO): NO